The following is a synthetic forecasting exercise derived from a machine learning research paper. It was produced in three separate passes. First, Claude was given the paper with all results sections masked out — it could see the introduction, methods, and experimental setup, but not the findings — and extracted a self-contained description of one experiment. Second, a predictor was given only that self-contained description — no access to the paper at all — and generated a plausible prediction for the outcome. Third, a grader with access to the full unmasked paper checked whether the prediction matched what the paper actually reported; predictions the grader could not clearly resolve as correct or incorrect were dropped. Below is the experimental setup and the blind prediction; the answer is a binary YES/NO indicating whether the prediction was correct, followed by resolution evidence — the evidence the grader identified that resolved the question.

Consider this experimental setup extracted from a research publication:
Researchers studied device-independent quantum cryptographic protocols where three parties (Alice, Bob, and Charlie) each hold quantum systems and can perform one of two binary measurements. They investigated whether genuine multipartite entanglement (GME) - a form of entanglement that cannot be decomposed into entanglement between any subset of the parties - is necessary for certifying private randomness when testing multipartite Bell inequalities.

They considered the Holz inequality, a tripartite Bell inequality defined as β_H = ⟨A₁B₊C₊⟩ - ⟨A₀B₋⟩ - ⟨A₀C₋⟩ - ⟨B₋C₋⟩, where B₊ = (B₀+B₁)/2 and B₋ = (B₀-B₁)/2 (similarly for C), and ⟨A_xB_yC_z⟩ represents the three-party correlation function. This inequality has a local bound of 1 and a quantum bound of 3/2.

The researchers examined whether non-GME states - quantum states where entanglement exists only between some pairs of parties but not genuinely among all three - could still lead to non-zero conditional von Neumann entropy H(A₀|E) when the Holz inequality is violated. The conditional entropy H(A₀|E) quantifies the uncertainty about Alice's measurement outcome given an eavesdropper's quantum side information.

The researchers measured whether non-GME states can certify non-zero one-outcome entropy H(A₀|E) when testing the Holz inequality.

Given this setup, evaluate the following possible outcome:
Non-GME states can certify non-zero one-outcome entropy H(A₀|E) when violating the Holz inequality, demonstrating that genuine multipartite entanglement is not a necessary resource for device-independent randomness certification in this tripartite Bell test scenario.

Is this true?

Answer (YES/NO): YES